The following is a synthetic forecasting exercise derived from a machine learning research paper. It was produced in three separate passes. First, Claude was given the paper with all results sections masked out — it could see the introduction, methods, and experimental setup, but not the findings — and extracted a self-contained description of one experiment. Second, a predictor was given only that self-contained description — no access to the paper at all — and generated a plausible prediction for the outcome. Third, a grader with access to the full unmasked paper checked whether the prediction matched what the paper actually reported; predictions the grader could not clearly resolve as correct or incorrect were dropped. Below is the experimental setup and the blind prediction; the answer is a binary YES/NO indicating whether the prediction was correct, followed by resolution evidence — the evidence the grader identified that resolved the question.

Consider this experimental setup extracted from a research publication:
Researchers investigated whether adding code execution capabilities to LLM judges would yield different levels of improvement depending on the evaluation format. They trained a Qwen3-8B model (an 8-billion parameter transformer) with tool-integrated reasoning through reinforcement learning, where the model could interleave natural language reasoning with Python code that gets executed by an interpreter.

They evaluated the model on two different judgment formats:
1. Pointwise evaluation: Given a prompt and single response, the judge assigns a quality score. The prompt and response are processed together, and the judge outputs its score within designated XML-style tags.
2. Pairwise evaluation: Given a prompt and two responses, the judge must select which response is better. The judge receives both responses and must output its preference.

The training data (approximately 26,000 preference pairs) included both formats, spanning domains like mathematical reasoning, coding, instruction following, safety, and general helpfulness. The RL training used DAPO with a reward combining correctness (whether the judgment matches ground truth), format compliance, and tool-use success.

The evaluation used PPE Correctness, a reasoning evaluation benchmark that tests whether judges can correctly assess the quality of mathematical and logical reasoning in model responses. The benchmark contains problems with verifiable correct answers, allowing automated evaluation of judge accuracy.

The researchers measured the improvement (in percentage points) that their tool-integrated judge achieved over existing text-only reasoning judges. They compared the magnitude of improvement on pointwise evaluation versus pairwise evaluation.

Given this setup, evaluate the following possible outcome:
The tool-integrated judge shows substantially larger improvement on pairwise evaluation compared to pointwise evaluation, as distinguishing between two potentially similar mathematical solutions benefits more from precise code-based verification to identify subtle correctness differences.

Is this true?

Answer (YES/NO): NO